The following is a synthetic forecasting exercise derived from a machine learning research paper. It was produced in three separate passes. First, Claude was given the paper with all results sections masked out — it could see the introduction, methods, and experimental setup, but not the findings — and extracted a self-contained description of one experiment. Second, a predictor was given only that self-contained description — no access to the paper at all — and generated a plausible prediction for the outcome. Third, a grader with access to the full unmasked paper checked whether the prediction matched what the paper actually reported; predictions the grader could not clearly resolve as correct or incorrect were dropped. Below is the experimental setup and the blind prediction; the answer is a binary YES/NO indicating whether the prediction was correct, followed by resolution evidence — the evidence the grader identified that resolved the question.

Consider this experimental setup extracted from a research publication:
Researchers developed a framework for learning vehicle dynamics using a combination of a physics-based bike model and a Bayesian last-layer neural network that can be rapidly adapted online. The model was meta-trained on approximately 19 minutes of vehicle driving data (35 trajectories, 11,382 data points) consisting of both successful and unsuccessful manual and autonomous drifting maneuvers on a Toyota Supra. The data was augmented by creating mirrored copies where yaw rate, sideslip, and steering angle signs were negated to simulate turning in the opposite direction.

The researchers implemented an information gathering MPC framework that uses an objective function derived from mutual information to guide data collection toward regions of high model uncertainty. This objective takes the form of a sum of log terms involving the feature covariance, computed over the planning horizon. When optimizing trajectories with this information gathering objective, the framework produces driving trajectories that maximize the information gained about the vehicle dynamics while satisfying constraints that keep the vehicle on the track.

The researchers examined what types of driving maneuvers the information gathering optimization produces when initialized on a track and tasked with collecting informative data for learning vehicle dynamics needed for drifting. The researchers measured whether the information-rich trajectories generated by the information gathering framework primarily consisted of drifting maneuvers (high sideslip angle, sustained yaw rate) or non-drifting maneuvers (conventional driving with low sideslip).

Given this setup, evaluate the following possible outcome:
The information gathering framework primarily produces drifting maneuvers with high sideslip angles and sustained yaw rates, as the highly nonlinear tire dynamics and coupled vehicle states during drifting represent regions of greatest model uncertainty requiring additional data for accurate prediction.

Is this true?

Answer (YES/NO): NO